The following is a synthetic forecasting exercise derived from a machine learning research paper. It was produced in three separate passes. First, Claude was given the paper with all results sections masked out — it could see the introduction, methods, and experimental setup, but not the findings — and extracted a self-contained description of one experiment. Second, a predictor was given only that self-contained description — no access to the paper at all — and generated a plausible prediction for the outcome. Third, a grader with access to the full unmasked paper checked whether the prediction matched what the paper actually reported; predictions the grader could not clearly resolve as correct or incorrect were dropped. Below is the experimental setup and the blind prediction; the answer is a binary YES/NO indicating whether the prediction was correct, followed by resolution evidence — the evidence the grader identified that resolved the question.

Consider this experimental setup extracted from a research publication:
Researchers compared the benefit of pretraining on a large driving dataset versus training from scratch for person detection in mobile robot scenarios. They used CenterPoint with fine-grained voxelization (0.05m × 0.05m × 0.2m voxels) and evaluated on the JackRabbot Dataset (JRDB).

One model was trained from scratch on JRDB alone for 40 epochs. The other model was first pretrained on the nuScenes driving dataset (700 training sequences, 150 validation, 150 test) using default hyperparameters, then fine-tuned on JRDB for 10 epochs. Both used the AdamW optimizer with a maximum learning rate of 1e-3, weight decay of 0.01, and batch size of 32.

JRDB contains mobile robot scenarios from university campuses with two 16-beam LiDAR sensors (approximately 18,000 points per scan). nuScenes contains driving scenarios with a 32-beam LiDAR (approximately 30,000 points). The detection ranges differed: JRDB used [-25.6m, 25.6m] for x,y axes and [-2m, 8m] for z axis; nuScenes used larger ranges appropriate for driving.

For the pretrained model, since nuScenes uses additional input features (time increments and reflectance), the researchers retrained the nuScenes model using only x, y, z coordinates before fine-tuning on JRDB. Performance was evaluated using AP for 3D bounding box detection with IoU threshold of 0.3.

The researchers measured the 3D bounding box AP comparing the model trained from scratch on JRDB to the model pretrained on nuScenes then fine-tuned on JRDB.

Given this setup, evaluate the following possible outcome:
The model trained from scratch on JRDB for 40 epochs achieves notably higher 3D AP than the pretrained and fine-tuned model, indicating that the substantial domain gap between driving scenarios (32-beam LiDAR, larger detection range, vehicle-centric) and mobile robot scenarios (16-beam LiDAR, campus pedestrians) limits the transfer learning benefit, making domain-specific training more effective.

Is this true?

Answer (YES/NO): NO